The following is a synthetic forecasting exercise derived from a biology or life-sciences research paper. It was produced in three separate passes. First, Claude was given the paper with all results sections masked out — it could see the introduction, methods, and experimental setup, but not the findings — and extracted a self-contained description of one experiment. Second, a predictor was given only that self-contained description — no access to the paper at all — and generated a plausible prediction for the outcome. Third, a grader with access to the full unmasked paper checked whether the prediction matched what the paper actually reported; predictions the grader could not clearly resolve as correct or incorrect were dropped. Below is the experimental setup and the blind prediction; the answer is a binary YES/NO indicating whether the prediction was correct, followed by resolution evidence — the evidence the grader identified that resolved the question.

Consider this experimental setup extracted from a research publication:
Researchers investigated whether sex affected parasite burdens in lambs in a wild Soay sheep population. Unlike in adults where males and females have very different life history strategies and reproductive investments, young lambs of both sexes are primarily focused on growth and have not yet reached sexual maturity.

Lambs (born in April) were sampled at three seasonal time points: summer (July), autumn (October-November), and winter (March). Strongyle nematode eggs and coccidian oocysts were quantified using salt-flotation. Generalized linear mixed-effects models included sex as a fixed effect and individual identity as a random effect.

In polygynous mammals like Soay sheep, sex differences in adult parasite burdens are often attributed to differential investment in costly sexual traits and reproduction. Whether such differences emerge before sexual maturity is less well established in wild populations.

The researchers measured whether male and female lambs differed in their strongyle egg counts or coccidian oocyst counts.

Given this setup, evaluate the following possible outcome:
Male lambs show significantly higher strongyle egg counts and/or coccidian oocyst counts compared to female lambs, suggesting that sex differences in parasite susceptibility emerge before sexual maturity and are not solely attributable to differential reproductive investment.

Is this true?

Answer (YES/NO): NO